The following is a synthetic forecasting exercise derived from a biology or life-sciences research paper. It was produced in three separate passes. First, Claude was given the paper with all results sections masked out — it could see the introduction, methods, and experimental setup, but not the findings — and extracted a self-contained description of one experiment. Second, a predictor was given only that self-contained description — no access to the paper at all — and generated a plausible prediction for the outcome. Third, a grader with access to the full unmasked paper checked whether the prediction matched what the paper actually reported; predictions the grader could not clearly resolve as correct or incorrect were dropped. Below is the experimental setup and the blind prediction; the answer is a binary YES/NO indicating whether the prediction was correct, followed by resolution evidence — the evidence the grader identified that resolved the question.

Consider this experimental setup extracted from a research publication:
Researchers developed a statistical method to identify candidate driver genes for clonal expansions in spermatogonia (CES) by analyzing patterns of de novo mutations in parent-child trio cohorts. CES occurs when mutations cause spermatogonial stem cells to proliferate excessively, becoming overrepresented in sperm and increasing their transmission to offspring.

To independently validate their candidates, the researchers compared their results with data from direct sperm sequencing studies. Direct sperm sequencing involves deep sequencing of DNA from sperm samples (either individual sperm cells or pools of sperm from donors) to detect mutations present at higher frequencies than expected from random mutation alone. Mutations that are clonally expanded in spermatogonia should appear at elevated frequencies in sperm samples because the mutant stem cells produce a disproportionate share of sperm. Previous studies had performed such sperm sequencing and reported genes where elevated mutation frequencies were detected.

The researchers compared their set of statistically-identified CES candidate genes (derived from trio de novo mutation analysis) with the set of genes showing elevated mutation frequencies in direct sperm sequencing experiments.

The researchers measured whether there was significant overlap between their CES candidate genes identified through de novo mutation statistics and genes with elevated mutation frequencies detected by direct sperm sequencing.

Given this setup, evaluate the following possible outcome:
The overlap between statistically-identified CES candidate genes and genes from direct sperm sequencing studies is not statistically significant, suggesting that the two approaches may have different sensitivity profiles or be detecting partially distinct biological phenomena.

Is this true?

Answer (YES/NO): NO